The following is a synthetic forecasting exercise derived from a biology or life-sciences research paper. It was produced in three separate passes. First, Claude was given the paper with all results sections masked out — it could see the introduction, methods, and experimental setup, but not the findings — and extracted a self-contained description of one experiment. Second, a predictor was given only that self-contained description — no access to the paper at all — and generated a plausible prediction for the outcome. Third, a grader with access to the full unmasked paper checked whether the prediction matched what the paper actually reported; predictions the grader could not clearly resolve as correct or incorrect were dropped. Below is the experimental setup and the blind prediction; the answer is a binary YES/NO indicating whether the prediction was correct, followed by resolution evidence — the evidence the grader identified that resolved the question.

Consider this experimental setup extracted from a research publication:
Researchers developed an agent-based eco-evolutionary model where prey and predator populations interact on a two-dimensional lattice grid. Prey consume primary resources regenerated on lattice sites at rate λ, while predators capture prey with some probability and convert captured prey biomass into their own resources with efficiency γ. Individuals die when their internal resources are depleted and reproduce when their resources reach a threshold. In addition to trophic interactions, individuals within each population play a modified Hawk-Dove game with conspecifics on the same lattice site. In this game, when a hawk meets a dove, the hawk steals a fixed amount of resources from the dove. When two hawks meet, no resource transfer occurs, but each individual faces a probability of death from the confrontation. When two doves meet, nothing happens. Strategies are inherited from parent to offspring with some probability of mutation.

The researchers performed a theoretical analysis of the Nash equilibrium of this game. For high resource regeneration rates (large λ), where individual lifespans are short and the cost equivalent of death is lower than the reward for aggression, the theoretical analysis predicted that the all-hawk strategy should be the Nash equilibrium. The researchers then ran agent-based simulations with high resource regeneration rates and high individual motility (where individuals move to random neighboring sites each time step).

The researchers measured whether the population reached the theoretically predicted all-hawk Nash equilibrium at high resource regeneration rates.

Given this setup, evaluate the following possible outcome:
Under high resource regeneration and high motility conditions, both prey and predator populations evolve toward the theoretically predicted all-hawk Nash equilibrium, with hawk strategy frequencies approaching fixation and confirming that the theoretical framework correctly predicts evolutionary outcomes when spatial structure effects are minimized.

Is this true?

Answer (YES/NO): NO